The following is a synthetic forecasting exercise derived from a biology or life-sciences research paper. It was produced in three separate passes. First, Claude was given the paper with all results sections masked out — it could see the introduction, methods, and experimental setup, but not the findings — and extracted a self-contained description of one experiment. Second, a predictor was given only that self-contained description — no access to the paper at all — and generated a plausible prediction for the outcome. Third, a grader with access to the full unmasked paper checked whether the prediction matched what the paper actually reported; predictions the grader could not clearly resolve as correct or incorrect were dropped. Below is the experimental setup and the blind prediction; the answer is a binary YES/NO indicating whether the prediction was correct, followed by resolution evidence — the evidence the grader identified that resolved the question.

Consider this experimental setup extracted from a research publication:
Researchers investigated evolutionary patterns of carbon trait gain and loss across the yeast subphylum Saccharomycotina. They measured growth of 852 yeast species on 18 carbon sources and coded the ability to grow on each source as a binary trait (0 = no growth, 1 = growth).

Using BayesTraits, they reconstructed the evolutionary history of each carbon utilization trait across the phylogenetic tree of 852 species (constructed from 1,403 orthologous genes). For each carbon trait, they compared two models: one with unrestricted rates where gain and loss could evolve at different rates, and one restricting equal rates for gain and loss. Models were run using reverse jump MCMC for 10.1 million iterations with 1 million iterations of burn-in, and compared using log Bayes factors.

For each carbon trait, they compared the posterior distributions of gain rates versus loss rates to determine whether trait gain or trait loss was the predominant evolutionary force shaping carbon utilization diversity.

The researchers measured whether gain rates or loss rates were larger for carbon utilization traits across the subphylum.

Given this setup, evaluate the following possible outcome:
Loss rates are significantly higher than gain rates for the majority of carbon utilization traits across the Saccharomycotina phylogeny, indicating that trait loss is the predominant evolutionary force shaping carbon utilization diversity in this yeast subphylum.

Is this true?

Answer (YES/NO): YES